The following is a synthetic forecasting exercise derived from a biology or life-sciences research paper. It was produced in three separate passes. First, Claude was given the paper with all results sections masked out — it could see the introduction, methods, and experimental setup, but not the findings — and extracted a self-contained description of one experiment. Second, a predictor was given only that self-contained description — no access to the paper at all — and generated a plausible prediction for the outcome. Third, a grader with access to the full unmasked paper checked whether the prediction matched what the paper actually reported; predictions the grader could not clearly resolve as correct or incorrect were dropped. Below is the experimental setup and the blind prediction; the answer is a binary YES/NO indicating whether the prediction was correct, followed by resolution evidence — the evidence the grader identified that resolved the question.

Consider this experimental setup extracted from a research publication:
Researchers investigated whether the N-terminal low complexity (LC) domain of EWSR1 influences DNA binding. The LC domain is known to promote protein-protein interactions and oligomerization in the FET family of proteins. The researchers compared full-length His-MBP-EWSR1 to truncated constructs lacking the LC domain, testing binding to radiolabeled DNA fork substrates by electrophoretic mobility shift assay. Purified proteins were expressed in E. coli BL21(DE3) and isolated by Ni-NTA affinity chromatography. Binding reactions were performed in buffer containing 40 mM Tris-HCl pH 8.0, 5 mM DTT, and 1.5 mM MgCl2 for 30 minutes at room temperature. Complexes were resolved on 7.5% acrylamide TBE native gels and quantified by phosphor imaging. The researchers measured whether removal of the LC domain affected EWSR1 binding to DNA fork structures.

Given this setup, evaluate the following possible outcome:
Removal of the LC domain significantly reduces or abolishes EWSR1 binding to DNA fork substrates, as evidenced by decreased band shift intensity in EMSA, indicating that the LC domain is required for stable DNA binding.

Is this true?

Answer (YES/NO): NO